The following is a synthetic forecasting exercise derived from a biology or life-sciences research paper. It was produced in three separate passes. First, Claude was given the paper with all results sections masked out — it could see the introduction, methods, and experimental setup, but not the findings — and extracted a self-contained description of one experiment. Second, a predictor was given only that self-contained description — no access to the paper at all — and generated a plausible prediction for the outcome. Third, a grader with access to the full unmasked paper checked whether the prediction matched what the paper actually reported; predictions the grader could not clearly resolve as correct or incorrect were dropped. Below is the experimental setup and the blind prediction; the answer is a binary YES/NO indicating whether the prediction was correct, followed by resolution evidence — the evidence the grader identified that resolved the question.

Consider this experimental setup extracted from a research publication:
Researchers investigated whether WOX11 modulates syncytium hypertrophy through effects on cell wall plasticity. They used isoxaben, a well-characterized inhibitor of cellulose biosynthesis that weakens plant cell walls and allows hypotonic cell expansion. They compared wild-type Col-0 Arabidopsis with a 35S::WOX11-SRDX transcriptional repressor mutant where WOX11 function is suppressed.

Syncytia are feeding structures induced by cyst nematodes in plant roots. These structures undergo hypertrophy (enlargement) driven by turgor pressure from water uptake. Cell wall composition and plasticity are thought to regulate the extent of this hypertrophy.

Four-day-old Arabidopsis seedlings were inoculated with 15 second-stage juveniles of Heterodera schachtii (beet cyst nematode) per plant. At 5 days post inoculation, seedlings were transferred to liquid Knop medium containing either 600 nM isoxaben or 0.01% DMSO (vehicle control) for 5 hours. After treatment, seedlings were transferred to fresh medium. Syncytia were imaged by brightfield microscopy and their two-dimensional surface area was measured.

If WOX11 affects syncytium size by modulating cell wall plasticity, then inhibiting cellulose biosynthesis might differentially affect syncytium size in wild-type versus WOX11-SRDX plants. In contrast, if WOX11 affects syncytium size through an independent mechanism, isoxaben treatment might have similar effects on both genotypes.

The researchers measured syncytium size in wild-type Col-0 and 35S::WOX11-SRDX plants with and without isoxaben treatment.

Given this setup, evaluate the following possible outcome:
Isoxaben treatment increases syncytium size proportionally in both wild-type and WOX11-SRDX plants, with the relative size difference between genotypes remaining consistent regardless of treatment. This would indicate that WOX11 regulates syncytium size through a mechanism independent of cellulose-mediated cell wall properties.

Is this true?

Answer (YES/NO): NO